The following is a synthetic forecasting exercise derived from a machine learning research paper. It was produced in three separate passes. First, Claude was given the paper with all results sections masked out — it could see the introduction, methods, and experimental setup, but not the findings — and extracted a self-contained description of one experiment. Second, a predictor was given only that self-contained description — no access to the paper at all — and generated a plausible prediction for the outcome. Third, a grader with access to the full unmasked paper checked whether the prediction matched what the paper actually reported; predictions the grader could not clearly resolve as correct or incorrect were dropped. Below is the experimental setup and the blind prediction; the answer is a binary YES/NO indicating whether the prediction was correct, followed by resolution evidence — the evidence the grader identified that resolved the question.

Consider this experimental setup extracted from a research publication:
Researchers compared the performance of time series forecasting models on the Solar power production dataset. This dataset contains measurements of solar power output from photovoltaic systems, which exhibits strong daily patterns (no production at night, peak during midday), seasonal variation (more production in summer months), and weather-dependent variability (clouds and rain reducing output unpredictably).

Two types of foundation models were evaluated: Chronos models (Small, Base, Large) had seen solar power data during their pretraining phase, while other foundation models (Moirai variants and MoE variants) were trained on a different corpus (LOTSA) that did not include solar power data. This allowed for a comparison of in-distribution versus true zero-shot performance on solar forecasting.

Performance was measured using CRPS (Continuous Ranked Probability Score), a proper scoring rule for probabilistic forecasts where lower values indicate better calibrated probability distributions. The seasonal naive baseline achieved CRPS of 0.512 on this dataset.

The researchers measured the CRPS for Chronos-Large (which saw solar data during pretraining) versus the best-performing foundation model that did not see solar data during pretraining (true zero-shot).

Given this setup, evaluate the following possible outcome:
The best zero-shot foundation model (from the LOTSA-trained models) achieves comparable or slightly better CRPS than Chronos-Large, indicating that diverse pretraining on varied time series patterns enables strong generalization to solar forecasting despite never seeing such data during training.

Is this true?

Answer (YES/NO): NO